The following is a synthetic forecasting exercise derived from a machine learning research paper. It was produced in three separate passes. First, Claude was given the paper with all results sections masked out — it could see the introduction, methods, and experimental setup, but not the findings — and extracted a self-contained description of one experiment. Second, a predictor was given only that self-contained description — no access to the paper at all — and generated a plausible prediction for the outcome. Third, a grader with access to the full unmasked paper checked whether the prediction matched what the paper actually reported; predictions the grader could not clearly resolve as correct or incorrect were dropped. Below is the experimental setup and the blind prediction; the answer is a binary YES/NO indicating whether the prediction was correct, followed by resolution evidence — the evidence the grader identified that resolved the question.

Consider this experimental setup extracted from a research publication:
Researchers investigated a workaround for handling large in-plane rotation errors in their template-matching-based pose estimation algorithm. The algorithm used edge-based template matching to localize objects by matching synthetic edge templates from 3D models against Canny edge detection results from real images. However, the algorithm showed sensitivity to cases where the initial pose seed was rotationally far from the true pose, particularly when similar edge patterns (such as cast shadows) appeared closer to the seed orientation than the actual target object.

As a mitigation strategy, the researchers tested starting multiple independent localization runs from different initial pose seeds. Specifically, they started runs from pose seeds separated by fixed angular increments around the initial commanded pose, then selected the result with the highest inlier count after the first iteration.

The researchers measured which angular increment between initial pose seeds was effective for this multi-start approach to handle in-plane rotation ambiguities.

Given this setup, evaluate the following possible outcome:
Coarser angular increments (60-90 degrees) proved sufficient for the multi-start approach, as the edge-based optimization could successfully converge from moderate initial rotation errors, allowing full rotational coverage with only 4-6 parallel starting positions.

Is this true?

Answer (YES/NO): NO